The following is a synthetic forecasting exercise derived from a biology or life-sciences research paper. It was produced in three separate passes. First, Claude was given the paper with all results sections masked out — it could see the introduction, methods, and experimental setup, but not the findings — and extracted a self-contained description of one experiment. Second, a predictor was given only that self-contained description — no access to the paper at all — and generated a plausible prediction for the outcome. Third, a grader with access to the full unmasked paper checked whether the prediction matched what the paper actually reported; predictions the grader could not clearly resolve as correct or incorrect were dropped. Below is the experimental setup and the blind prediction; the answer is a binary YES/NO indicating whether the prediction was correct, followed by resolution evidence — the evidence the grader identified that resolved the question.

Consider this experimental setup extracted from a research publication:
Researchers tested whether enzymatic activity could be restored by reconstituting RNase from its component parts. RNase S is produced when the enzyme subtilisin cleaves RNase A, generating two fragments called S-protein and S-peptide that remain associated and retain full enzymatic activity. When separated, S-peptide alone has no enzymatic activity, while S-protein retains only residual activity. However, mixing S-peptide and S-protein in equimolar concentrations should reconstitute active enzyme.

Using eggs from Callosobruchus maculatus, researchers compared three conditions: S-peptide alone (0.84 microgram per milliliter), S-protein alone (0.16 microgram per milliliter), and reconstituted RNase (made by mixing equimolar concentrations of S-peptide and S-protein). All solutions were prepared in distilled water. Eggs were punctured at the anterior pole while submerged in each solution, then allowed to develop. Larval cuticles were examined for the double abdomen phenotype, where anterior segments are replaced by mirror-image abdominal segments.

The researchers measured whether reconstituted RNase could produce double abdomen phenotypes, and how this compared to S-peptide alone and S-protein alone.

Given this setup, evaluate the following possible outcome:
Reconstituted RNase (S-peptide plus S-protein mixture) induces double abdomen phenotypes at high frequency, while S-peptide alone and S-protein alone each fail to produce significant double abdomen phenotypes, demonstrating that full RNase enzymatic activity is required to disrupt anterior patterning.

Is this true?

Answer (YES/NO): NO